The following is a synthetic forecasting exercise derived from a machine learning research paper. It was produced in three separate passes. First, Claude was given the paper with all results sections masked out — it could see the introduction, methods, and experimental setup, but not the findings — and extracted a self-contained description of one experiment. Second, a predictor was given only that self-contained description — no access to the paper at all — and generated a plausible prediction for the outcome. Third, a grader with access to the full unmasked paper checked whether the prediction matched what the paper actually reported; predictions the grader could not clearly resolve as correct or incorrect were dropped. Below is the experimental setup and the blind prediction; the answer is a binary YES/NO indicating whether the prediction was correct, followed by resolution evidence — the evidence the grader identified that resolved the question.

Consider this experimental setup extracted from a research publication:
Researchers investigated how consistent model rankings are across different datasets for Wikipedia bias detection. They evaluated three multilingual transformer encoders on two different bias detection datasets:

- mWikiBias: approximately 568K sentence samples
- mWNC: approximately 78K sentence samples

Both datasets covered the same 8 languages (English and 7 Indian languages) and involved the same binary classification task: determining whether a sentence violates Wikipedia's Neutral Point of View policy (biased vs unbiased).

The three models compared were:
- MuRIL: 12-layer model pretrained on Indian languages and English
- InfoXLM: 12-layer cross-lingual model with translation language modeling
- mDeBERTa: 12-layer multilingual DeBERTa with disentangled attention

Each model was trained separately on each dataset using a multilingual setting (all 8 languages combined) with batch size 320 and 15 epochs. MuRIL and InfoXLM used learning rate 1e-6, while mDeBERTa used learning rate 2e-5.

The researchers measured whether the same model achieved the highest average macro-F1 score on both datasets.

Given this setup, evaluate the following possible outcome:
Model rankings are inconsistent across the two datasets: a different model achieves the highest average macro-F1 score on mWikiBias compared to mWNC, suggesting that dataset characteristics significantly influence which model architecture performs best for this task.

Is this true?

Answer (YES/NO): NO